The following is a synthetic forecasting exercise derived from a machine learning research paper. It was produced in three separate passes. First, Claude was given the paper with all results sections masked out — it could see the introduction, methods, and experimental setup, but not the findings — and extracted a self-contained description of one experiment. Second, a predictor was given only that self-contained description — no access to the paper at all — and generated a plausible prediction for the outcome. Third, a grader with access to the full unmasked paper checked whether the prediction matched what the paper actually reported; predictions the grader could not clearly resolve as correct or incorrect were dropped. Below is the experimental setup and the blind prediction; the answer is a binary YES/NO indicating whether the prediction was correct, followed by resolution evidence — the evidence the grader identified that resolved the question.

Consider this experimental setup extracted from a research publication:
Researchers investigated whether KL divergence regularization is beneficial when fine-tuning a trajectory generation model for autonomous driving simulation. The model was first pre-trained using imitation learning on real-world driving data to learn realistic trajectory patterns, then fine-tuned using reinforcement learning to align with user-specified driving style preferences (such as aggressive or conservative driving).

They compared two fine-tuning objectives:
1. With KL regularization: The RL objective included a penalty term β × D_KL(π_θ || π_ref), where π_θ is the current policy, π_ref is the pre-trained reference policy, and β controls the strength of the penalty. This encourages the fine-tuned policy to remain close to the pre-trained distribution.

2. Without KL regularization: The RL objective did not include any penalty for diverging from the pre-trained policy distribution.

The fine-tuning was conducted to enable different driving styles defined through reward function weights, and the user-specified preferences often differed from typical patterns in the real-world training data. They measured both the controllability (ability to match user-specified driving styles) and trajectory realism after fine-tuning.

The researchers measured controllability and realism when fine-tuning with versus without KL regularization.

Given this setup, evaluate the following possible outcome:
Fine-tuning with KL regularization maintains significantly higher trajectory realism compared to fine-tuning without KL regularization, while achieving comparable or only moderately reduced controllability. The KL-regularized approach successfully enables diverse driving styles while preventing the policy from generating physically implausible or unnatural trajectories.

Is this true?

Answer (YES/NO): NO